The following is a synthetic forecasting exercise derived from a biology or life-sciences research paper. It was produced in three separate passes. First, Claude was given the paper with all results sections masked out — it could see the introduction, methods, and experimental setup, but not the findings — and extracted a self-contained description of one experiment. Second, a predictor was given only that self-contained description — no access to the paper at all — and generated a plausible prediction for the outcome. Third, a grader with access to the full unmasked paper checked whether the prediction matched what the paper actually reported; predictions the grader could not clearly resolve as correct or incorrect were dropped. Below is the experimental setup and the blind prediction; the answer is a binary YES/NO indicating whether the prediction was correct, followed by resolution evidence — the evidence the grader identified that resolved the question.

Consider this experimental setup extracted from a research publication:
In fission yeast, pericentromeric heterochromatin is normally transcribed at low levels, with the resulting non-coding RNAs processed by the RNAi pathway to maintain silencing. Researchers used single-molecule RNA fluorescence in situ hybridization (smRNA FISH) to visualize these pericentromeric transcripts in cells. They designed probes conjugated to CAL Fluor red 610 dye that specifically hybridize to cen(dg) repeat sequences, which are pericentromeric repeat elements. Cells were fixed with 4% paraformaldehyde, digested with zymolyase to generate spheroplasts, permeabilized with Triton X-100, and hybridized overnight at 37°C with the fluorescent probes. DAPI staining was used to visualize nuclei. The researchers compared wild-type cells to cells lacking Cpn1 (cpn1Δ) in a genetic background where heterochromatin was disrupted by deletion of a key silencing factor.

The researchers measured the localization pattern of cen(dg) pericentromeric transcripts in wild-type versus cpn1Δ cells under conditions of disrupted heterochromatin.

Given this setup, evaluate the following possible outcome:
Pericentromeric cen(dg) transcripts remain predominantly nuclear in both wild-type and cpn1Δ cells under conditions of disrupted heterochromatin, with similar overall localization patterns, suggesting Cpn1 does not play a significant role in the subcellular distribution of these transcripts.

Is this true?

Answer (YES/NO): NO